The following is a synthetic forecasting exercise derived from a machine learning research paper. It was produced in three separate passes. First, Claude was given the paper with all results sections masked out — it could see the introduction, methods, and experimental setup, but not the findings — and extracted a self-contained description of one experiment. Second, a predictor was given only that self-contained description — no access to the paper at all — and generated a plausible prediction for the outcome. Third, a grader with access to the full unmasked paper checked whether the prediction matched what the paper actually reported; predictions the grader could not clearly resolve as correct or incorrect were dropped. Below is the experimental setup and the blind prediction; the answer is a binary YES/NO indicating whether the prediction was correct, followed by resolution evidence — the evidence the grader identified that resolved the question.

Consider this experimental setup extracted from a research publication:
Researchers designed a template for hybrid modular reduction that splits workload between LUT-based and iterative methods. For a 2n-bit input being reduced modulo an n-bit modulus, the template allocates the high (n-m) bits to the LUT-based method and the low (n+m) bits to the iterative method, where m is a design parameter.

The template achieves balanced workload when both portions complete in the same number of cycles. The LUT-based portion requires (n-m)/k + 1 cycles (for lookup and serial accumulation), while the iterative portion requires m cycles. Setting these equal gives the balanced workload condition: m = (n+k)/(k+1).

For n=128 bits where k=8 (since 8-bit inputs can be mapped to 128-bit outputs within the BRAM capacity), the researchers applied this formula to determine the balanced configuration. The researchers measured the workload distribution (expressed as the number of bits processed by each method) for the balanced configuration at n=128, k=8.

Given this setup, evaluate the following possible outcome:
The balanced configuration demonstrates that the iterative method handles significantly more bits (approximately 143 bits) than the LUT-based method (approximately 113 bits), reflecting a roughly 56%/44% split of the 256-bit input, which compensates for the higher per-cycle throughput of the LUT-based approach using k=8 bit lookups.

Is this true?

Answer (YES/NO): YES